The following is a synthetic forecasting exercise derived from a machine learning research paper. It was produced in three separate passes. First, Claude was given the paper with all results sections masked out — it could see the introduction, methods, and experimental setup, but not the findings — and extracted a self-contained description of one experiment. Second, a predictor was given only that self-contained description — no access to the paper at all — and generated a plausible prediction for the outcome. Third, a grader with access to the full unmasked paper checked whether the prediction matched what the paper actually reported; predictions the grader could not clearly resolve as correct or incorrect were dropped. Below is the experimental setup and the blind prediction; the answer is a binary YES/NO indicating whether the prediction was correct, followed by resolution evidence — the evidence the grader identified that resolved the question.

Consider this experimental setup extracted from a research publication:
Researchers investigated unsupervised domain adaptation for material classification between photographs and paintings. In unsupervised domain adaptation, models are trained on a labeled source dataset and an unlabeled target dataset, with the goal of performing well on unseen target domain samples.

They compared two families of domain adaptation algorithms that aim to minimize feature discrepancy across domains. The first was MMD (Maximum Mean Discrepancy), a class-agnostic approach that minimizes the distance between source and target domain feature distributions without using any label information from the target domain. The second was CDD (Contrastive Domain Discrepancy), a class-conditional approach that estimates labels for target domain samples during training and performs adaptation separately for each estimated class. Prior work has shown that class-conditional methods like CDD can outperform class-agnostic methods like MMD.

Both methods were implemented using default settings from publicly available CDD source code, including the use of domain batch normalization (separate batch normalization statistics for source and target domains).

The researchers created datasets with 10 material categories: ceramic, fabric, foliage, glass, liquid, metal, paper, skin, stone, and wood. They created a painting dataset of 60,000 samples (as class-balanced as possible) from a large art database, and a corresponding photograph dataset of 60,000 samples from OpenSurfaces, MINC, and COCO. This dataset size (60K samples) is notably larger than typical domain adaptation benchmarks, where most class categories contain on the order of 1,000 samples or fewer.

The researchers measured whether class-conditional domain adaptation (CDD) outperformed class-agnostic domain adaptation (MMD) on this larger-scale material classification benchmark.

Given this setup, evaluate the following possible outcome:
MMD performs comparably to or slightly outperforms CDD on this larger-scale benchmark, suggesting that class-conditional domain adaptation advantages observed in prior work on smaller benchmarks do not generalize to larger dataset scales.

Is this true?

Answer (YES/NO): YES